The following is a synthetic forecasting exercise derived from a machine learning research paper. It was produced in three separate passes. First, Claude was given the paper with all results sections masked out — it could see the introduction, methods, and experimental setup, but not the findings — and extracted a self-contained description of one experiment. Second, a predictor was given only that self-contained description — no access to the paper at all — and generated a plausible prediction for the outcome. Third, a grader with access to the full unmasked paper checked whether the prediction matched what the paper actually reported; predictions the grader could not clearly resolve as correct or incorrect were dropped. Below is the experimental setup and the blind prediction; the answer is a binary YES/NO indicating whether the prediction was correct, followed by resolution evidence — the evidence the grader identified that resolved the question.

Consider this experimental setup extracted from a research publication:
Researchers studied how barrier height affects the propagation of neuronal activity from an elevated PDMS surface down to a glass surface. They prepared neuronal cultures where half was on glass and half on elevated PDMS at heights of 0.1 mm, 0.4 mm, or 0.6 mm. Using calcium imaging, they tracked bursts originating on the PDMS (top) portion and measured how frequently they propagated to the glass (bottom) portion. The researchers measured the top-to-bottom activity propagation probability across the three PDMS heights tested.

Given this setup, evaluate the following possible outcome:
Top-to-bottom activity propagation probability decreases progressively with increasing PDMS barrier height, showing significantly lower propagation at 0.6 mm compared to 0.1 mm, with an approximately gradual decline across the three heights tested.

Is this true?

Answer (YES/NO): NO